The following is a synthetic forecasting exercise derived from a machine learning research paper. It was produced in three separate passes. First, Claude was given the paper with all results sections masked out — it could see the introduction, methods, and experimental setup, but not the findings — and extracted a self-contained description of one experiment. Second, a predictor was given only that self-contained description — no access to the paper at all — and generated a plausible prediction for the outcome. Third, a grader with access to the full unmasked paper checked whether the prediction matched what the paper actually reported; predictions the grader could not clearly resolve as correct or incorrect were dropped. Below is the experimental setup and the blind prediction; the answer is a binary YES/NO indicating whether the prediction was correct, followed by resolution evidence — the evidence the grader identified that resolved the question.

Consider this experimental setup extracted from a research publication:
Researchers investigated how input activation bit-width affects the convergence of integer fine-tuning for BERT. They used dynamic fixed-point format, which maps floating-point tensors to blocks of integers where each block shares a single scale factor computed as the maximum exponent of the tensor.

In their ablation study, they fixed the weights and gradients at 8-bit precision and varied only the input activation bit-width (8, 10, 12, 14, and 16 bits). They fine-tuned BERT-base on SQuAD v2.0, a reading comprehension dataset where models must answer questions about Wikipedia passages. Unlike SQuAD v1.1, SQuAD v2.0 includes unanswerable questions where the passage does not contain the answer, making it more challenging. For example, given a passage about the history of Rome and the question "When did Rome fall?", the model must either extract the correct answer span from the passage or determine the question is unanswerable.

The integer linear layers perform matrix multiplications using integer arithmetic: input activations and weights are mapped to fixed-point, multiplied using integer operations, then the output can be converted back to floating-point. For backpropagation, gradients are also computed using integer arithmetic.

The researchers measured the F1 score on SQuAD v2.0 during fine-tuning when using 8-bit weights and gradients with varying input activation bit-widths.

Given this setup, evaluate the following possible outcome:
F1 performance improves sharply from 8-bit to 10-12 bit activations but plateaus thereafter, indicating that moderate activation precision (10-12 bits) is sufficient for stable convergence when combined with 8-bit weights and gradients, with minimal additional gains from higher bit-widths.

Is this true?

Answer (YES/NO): NO